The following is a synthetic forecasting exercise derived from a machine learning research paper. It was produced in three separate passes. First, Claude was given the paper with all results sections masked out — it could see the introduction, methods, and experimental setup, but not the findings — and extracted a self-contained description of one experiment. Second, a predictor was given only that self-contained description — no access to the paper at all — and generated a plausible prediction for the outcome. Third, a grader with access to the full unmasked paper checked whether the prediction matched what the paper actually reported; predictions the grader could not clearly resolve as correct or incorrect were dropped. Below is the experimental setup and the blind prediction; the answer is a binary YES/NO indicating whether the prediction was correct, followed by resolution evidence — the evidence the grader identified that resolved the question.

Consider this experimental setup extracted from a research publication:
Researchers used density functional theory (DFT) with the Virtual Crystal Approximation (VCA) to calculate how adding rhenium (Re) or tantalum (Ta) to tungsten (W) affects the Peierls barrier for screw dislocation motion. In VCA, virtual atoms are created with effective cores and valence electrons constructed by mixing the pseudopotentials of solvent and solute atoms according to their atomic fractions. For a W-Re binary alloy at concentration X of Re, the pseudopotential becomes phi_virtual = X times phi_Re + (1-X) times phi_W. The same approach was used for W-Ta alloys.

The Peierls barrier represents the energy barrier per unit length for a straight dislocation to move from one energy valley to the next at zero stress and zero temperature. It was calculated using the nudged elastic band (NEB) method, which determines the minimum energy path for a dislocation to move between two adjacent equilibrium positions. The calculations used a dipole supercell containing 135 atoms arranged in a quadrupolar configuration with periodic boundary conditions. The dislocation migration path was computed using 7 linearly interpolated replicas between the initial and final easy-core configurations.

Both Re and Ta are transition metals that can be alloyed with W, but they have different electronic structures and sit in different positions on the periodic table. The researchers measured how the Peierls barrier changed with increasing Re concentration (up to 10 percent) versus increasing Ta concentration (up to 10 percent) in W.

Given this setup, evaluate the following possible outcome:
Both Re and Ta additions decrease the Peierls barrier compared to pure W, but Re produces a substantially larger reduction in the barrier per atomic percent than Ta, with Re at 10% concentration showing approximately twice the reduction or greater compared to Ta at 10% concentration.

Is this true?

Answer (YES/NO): NO